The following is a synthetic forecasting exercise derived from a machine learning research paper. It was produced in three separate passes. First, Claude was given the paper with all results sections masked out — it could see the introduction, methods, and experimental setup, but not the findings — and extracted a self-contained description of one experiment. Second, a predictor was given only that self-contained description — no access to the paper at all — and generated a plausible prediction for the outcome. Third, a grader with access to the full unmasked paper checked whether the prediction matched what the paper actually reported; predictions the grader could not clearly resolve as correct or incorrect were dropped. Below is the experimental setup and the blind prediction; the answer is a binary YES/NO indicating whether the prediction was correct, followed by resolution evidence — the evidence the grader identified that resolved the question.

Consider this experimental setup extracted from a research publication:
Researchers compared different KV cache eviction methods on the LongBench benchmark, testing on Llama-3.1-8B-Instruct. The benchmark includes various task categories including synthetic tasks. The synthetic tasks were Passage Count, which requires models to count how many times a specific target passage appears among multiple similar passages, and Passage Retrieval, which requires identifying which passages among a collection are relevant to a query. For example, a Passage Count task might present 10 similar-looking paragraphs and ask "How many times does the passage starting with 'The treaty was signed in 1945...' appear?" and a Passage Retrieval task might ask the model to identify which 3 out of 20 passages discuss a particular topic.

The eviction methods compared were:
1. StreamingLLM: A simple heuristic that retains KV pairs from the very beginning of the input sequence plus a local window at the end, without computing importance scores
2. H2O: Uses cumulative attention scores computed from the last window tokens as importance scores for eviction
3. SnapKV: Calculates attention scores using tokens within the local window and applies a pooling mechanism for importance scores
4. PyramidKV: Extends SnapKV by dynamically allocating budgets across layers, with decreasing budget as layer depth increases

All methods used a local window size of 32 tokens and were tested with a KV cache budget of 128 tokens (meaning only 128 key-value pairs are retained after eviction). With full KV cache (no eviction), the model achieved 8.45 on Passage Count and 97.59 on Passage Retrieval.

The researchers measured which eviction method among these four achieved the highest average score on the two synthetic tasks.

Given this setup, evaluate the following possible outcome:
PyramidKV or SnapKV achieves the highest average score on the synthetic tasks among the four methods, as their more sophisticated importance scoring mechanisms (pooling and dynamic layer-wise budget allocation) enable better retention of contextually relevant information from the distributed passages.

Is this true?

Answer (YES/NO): NO